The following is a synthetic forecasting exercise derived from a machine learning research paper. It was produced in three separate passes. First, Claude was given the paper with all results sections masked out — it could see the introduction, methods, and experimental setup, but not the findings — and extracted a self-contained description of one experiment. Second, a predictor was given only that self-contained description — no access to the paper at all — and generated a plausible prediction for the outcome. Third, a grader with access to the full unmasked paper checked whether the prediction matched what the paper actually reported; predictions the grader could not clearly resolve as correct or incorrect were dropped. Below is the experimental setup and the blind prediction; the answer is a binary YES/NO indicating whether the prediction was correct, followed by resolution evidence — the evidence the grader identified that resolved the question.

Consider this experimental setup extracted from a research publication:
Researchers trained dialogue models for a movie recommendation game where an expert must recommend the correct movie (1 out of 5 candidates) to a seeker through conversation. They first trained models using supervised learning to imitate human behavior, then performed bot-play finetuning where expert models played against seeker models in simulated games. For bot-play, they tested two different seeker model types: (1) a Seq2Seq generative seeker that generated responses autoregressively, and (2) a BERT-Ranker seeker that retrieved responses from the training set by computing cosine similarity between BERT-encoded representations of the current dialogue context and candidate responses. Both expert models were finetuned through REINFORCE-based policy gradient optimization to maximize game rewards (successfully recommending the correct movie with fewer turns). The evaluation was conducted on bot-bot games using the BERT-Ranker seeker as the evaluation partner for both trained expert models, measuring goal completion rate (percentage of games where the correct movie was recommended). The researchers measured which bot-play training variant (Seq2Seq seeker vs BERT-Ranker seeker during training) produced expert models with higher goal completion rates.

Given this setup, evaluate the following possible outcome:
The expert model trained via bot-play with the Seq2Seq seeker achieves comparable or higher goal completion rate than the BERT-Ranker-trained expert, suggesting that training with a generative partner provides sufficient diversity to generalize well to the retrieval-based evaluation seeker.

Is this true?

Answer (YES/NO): NO